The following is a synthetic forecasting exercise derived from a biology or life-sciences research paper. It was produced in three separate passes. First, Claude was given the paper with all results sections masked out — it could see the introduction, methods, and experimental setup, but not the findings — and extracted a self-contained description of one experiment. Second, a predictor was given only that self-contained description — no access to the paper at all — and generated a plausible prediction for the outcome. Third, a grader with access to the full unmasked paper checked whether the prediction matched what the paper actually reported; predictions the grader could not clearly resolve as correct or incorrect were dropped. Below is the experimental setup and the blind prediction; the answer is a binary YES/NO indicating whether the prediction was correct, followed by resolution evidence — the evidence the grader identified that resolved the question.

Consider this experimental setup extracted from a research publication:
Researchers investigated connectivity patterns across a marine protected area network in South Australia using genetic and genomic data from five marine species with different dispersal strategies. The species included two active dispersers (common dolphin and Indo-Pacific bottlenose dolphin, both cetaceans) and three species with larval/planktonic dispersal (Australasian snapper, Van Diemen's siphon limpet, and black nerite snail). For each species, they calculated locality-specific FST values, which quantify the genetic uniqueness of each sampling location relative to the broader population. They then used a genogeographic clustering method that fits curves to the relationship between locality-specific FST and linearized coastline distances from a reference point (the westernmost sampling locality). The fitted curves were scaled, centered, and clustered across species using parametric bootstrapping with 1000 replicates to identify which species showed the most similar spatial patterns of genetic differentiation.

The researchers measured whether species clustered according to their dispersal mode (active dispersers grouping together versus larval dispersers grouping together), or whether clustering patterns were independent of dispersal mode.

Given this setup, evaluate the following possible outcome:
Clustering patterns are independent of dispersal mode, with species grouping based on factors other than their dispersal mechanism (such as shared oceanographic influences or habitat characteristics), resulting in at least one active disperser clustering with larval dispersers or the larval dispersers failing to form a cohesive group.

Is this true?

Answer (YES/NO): NO